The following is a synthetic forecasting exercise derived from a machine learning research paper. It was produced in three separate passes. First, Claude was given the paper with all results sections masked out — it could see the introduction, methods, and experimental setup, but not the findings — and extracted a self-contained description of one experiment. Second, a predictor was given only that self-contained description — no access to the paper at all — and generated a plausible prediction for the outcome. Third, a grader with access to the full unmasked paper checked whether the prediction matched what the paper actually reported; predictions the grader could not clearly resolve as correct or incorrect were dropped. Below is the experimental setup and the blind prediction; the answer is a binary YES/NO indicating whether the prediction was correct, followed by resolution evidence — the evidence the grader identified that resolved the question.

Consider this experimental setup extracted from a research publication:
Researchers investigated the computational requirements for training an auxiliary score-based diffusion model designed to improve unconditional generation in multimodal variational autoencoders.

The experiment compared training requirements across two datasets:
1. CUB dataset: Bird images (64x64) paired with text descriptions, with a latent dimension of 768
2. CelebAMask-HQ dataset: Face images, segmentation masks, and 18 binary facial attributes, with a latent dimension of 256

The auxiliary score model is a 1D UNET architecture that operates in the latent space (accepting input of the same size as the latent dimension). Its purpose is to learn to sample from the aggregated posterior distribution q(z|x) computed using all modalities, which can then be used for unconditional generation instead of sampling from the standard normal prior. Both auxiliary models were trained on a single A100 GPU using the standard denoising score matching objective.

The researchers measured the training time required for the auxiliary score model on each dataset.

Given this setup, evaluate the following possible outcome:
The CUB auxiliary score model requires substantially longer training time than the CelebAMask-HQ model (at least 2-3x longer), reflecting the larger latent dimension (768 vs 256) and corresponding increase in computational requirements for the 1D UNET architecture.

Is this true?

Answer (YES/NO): YES